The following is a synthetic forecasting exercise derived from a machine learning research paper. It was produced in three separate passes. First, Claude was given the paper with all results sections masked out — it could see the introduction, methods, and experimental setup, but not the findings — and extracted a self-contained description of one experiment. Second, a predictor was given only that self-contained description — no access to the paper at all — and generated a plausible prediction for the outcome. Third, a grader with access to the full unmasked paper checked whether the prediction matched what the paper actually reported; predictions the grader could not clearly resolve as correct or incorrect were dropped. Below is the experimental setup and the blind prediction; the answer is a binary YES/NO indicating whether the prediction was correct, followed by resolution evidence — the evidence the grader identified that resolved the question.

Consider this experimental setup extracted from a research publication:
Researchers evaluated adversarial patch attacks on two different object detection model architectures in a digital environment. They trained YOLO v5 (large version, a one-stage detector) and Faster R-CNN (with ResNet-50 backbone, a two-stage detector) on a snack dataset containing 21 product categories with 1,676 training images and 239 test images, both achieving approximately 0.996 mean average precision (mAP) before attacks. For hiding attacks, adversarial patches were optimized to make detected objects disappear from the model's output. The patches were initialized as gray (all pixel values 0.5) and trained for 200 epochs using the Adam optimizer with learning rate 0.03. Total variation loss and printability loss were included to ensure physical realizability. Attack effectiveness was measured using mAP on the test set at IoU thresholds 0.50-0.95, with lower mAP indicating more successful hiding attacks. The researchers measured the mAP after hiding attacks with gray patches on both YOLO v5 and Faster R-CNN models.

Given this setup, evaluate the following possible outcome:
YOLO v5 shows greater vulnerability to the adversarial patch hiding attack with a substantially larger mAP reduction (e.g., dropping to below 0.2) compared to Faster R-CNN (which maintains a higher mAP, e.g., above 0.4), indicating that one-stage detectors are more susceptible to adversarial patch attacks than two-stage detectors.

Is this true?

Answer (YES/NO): NO